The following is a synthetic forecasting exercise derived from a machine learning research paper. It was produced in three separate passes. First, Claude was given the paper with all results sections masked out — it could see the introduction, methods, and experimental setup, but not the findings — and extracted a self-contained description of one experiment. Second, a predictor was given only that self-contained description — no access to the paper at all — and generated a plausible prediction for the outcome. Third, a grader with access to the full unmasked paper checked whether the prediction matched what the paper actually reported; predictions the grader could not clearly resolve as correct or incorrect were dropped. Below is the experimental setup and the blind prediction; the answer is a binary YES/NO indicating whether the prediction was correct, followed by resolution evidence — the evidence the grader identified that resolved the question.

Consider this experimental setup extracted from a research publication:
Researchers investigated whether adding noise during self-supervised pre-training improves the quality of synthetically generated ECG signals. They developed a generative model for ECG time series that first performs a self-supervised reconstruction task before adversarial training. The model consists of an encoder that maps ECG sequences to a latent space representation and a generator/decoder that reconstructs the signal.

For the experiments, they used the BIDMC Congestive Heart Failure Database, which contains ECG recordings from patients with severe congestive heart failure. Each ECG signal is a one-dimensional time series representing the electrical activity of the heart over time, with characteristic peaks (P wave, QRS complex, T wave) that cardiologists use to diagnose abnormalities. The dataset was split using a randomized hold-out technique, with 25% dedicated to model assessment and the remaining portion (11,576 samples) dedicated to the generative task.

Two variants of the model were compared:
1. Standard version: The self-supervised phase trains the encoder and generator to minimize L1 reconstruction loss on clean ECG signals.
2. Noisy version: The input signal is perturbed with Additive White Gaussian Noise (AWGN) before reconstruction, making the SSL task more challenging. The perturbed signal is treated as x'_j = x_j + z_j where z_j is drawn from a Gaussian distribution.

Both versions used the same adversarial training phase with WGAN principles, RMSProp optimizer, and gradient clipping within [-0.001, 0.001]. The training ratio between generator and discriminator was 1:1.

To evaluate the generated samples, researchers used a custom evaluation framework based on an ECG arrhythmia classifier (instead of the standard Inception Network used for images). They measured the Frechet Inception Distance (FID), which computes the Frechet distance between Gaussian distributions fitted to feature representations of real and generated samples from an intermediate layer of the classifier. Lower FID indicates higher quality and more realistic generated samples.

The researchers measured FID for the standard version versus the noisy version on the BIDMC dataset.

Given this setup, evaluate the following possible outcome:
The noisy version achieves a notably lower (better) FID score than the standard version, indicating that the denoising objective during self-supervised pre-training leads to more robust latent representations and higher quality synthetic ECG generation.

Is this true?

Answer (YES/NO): NO